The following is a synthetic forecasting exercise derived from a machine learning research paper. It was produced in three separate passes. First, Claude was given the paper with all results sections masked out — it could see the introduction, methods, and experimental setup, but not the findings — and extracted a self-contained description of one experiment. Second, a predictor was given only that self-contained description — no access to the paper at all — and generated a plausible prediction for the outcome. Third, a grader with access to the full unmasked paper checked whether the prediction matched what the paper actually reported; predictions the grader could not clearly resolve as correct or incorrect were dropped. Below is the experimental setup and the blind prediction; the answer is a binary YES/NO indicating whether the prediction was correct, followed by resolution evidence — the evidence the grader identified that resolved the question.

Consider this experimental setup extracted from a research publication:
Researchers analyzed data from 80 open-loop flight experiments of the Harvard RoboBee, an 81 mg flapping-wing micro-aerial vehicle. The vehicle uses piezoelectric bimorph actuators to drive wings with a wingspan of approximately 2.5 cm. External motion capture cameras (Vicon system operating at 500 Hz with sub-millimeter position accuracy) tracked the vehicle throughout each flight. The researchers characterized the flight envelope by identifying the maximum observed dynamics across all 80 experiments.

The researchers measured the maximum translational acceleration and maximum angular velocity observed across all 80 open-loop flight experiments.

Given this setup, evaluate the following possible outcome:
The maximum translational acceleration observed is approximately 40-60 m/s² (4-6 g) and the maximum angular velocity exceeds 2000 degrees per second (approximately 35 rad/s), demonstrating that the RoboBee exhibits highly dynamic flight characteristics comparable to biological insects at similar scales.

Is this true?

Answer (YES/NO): NO